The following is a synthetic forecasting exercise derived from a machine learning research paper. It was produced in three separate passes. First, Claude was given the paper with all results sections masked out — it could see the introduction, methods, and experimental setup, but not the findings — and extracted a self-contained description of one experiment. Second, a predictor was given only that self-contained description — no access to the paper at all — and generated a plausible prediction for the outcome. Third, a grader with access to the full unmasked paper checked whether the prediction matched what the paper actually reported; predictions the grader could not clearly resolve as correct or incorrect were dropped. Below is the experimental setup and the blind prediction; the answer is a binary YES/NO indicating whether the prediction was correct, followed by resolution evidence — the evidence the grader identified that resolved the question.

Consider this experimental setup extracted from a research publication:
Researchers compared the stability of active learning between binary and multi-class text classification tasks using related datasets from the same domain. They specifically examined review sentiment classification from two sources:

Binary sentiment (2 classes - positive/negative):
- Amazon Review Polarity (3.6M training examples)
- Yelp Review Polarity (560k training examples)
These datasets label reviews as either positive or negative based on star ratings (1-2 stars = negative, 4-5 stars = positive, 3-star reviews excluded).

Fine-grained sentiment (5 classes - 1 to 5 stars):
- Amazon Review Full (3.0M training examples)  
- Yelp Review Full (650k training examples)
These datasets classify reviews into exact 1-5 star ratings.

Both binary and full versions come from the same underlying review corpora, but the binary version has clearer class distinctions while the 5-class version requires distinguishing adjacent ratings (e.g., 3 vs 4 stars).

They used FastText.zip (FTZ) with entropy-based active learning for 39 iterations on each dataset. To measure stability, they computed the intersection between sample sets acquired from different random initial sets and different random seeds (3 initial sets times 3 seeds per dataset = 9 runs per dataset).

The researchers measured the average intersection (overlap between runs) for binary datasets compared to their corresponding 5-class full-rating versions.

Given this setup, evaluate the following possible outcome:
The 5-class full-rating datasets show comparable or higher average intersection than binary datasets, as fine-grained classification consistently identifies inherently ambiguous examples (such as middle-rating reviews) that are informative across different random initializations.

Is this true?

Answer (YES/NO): YES